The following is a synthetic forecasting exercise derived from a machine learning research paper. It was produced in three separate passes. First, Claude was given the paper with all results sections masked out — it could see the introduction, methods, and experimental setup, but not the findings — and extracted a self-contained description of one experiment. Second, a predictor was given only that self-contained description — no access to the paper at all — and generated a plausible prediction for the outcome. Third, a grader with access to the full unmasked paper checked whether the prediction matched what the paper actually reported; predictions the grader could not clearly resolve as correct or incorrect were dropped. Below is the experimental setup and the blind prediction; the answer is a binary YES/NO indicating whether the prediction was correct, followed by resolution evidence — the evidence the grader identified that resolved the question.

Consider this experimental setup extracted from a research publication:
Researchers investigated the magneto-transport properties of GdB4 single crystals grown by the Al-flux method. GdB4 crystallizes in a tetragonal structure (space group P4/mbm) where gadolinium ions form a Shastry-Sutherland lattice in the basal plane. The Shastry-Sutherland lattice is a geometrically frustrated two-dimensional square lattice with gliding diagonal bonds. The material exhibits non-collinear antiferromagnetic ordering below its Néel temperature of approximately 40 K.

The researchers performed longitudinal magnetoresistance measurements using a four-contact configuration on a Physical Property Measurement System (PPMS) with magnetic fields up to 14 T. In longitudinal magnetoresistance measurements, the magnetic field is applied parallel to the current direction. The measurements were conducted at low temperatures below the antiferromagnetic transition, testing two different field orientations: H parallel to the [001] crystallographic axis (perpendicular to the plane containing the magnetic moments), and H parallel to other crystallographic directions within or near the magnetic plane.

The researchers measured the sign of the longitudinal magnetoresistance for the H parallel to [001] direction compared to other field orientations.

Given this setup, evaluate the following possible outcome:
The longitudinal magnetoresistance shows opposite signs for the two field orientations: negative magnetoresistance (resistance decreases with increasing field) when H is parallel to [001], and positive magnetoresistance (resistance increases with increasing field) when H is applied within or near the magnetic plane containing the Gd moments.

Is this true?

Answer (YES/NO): YES